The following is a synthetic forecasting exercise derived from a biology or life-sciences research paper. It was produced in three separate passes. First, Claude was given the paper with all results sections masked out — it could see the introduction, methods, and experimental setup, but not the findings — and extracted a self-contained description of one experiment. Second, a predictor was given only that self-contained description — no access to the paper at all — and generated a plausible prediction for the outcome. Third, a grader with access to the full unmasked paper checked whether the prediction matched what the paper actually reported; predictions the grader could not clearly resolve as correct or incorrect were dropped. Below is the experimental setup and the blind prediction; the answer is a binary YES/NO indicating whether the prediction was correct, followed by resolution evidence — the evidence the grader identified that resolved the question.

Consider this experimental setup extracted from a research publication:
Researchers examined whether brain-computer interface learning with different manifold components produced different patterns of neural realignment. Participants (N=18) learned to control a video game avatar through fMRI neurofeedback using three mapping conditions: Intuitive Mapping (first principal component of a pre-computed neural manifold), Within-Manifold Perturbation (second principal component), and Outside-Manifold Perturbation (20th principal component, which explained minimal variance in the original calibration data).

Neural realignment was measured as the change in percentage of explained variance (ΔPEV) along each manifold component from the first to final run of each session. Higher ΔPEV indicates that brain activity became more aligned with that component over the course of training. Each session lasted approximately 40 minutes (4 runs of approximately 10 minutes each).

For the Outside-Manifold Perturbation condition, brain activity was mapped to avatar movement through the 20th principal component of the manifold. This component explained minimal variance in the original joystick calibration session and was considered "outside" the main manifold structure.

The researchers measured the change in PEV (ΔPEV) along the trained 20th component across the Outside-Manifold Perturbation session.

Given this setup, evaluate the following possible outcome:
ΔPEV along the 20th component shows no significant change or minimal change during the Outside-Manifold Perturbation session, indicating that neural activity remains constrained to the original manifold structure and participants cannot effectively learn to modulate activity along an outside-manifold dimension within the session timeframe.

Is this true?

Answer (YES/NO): YES